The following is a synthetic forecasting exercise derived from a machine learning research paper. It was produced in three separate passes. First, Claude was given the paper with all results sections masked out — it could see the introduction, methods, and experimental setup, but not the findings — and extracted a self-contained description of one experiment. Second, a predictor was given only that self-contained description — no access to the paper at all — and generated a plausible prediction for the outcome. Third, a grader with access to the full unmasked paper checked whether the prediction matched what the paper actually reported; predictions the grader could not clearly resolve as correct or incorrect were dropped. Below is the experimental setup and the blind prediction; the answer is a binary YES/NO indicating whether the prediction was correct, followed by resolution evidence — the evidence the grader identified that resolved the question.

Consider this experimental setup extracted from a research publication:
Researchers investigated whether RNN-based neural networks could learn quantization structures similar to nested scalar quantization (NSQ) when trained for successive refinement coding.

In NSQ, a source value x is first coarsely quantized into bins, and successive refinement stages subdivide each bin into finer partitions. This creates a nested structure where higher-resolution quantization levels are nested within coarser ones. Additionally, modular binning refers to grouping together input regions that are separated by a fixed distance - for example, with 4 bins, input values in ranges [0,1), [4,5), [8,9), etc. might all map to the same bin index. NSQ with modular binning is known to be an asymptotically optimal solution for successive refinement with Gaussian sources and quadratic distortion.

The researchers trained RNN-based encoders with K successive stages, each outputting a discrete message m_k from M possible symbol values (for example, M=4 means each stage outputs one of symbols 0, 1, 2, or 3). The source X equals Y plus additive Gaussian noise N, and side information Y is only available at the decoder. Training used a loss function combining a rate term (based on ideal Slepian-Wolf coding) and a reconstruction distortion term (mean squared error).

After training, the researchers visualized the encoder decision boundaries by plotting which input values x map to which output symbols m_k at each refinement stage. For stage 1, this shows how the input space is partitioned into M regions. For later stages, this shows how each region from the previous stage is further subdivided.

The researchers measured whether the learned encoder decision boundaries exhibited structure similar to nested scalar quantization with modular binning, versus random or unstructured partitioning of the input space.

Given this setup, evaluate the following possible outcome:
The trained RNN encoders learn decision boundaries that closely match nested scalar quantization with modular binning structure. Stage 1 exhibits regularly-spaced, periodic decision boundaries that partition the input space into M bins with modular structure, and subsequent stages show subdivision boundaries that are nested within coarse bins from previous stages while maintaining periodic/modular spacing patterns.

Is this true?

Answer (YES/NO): NO